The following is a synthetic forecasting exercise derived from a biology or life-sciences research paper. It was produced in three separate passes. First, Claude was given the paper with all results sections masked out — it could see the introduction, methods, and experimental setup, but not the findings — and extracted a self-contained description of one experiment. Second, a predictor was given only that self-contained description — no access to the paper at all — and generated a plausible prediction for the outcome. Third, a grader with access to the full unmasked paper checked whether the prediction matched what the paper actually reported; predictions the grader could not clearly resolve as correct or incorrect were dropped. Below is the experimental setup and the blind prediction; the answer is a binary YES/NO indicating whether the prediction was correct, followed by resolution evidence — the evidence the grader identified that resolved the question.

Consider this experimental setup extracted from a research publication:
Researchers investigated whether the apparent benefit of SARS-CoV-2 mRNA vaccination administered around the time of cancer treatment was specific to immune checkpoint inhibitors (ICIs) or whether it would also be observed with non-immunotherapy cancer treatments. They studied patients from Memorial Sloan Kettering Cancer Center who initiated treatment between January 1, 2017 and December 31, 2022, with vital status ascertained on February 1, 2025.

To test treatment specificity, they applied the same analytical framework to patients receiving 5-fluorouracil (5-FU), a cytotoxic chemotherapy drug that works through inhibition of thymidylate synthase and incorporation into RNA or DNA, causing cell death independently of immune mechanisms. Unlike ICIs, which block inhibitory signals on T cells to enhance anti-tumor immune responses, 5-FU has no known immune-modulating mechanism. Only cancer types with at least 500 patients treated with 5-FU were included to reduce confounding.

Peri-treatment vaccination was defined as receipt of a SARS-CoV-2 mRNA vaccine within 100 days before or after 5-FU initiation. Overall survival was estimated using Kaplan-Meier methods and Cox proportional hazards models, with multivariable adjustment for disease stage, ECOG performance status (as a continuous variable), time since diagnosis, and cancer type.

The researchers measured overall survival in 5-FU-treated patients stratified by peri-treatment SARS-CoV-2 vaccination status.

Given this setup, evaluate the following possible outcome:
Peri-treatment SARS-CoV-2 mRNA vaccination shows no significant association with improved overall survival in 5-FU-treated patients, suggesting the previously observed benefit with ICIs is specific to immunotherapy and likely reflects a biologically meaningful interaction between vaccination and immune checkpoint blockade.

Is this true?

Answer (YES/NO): NO